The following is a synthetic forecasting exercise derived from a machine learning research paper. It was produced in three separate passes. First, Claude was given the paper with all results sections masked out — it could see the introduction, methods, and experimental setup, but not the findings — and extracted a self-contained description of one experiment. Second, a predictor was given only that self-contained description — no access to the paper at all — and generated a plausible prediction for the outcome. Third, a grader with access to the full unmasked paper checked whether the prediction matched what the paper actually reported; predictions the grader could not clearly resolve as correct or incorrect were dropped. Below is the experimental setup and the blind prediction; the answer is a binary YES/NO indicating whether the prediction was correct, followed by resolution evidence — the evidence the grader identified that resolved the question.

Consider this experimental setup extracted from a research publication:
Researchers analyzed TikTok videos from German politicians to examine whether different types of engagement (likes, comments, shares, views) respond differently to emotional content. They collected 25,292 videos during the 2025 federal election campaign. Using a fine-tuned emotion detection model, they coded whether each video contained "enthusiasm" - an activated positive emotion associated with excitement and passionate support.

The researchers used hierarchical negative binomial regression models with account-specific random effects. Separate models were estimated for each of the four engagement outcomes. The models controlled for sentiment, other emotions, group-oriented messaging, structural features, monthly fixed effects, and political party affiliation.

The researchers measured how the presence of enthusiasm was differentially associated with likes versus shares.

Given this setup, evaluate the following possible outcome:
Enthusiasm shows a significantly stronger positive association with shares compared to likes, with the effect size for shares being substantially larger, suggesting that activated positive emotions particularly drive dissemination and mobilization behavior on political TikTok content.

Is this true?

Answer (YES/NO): NO